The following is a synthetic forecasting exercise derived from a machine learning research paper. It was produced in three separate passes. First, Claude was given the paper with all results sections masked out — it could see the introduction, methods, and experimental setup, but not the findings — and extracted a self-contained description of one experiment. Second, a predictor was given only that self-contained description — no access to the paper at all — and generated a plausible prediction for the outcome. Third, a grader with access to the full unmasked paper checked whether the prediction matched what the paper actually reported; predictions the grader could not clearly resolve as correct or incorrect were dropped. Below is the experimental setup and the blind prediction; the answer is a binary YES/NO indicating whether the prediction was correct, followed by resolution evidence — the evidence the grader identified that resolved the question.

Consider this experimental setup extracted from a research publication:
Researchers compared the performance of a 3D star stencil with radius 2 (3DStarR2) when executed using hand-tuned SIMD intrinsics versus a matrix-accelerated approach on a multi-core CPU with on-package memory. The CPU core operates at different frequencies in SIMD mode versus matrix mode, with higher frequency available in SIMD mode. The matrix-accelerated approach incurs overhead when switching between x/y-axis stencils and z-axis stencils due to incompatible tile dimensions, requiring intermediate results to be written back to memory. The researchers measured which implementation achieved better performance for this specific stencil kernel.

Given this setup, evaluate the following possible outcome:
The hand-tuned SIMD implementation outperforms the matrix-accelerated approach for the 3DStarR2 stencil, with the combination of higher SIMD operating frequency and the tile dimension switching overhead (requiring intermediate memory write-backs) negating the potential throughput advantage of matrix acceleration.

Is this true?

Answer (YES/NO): YES